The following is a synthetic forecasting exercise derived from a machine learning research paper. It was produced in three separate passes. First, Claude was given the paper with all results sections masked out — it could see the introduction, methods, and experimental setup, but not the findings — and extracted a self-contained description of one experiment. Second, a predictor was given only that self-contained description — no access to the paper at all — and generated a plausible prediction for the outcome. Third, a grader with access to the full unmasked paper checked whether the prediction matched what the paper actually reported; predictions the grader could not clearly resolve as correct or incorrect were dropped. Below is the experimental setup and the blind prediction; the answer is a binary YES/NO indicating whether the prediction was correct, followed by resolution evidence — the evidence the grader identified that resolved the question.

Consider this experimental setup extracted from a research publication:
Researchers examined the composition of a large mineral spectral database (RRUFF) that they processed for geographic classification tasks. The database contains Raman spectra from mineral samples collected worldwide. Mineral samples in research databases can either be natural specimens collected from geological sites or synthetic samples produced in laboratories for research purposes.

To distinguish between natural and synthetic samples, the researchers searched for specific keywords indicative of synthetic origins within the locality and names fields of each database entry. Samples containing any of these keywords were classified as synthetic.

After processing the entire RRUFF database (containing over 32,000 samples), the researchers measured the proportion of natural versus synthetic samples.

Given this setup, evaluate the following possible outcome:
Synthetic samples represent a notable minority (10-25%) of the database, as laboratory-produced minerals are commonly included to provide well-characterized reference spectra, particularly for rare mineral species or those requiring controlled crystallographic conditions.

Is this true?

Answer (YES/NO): NO